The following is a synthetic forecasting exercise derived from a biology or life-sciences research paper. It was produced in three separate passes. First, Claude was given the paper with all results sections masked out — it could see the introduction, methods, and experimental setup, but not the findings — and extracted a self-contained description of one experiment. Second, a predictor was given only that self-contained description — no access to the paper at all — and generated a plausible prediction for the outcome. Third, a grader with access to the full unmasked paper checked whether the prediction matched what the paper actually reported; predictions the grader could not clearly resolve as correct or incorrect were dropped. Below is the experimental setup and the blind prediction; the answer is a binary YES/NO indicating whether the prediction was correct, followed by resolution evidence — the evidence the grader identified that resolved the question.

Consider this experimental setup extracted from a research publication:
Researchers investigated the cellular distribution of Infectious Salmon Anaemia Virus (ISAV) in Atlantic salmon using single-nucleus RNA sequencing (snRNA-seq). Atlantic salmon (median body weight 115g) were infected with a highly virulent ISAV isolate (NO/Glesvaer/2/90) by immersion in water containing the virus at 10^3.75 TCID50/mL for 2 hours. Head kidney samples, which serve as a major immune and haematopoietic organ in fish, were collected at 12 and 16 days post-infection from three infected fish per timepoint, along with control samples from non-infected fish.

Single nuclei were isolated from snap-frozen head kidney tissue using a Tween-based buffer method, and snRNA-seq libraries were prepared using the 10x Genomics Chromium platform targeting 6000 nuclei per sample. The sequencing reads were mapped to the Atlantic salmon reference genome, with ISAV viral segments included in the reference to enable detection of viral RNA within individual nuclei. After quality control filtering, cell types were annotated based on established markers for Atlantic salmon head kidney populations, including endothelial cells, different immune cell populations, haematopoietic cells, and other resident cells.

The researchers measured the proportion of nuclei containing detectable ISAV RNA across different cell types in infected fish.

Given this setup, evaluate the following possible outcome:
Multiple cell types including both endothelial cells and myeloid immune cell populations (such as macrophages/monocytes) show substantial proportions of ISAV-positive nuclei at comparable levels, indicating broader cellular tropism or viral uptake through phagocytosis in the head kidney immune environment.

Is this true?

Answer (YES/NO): NO